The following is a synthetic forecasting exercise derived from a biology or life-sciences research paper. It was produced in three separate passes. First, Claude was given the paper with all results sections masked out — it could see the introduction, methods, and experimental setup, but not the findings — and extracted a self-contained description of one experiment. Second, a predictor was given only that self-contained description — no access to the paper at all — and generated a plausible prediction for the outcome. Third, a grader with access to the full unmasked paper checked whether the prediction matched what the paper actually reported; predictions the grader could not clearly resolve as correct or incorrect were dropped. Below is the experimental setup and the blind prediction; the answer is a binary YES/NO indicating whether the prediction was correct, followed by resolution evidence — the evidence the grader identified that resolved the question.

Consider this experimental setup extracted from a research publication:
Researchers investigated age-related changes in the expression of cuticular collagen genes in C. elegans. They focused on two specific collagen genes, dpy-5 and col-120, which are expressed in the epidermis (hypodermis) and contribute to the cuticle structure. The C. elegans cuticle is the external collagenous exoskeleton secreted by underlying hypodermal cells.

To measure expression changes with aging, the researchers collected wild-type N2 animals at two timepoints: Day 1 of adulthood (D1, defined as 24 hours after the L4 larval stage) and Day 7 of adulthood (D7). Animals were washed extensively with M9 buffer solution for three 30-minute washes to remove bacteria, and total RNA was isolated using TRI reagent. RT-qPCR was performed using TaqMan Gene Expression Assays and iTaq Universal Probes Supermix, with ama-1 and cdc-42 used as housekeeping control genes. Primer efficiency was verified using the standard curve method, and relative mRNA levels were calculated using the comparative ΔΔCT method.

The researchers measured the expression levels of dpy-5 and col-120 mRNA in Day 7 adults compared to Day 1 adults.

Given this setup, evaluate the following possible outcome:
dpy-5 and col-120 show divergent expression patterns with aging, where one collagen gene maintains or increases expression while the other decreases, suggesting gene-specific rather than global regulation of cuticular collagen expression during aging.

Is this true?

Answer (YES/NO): NO